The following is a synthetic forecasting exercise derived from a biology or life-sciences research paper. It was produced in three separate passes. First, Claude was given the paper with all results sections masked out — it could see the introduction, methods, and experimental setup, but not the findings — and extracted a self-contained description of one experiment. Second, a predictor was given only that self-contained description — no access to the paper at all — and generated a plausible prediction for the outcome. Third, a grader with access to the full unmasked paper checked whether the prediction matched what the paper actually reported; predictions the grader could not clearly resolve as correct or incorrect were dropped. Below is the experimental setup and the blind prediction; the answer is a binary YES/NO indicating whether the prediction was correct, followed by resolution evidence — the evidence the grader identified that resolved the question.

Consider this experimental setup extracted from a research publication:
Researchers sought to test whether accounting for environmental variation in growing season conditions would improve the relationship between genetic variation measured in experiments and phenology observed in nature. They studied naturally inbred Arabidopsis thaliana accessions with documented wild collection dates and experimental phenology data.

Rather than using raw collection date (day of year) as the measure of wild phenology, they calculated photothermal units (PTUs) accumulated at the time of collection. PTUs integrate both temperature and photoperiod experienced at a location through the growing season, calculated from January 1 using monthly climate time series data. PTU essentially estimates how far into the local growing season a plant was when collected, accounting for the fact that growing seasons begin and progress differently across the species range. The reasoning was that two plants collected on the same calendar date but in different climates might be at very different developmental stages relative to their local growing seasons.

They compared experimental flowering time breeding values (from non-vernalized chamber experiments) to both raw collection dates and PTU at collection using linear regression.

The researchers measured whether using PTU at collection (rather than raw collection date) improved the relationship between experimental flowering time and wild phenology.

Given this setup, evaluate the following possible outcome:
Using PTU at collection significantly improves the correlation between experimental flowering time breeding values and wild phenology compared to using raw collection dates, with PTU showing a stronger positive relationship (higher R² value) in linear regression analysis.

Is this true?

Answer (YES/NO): NO